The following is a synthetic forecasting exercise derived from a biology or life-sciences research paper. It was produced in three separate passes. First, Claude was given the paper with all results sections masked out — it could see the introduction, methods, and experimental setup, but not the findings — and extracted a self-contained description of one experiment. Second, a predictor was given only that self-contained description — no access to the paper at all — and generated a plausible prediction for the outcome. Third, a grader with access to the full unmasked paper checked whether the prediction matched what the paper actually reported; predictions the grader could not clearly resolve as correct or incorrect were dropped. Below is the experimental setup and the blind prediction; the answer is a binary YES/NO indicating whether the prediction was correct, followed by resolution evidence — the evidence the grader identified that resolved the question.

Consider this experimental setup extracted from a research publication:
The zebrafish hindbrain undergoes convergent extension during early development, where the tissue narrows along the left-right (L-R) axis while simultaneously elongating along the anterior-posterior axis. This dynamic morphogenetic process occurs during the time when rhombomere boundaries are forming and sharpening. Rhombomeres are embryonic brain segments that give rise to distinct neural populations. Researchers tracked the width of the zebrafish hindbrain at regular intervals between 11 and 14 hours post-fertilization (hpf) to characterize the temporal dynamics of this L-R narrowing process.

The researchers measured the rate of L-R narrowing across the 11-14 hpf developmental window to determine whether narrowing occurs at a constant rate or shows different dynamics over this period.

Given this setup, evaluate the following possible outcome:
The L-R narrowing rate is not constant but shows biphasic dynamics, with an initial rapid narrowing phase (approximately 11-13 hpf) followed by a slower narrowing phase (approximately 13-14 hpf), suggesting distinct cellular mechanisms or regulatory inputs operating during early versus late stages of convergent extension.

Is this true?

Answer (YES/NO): NO